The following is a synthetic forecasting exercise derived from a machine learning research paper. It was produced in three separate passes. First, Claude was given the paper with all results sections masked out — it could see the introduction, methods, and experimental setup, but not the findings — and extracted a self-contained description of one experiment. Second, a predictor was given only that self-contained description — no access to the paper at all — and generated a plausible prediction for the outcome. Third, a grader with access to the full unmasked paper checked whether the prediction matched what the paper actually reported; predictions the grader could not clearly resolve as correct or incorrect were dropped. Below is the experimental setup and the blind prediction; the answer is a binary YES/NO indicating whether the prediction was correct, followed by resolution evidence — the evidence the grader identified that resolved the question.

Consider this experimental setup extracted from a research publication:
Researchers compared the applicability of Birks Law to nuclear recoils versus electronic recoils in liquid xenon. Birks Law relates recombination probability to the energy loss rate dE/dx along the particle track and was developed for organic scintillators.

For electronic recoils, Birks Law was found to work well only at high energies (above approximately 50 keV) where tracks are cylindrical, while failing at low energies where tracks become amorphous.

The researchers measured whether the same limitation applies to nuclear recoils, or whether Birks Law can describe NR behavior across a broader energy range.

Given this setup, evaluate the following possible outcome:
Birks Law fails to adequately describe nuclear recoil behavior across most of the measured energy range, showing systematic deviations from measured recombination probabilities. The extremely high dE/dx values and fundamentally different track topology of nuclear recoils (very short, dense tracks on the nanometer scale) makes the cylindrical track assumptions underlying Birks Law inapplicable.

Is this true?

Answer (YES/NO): NO